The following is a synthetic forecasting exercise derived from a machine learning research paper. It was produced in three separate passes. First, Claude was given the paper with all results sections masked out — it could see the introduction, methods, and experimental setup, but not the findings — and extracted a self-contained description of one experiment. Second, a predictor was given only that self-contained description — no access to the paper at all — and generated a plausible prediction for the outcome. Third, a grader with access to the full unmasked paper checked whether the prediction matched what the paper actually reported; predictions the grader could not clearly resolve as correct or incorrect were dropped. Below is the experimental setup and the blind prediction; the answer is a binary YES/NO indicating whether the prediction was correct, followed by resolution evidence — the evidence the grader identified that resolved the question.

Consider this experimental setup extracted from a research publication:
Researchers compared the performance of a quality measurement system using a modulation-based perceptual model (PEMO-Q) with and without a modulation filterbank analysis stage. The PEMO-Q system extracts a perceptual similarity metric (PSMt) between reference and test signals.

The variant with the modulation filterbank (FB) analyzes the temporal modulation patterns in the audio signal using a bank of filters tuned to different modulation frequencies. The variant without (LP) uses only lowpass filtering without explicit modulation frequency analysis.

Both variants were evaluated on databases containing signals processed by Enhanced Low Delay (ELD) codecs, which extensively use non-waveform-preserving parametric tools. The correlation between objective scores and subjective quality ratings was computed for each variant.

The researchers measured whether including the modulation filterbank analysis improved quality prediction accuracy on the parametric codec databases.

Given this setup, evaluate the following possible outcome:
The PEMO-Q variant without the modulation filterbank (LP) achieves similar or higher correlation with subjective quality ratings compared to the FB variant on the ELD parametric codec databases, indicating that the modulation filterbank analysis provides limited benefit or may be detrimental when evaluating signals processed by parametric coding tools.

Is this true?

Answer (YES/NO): NO